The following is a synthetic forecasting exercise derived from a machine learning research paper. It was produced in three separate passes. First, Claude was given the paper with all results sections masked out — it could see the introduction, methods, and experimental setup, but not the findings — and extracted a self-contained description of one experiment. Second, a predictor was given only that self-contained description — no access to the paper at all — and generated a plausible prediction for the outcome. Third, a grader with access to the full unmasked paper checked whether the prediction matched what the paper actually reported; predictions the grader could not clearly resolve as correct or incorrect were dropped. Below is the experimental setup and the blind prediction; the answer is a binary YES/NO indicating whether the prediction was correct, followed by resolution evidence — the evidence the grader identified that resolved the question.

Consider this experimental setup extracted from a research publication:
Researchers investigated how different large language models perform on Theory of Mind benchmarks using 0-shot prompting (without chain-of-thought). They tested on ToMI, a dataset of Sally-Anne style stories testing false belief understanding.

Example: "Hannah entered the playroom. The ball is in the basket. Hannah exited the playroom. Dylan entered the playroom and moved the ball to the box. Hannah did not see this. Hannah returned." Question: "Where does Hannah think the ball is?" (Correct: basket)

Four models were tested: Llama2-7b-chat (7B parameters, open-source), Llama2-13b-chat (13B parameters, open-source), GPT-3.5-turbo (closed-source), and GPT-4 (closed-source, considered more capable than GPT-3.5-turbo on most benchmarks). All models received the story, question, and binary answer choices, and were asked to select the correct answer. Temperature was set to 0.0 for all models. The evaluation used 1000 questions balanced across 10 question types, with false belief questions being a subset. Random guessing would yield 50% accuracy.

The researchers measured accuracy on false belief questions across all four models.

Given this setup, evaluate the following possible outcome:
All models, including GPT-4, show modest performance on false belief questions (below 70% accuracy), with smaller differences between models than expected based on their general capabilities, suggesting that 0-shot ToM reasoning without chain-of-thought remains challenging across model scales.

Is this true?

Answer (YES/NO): YES